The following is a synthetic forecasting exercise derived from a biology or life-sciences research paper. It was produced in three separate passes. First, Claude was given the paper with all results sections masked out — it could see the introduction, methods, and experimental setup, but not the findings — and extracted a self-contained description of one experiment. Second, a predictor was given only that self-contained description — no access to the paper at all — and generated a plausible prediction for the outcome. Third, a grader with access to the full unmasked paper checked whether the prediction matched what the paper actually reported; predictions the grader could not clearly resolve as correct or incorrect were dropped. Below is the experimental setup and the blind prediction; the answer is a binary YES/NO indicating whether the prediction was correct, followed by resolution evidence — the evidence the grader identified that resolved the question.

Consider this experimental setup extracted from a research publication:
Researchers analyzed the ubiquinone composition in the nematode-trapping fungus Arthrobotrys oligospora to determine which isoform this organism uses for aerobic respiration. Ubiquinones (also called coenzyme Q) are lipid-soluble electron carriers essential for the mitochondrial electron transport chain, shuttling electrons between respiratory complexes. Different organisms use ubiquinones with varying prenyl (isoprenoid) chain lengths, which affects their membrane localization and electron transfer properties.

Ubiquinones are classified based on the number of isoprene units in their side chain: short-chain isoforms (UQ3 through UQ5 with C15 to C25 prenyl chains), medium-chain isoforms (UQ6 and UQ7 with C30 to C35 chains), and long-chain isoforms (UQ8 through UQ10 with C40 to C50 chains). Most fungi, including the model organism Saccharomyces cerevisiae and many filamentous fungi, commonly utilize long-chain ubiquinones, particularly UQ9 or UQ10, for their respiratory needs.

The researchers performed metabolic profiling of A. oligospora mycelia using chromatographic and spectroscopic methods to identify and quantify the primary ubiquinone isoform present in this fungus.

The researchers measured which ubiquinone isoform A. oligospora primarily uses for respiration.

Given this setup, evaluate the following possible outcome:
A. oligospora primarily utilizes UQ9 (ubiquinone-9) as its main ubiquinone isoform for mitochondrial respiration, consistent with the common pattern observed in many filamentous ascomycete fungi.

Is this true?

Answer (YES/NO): NO